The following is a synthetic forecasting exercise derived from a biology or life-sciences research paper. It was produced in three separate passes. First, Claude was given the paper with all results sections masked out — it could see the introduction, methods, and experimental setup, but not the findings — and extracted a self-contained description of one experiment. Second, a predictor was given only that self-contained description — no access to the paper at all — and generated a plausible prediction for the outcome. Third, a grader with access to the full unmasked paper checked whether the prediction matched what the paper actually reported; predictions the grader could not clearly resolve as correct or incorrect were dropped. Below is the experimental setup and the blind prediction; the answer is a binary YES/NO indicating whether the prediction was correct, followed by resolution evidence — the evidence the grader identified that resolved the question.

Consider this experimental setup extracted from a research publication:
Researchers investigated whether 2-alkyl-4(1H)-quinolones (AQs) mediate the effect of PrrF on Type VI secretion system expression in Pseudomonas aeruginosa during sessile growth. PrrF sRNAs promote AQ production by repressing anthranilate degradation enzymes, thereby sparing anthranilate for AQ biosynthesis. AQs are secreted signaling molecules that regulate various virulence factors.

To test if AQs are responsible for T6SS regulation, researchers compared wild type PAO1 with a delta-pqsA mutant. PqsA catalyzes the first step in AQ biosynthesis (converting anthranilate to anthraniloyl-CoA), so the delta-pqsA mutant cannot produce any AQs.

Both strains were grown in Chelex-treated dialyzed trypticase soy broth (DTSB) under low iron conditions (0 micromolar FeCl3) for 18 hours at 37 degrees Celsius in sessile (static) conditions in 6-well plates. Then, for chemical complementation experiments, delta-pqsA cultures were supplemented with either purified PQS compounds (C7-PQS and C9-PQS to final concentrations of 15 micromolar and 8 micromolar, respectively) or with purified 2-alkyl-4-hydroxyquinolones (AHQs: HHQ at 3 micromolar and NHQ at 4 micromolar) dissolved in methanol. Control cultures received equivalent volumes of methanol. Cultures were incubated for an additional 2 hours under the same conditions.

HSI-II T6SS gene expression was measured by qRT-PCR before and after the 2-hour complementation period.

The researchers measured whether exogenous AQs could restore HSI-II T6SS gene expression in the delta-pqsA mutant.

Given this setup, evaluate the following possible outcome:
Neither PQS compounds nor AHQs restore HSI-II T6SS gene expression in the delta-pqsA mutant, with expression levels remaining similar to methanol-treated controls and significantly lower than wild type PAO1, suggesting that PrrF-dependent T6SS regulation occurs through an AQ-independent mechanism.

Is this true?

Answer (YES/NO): NO